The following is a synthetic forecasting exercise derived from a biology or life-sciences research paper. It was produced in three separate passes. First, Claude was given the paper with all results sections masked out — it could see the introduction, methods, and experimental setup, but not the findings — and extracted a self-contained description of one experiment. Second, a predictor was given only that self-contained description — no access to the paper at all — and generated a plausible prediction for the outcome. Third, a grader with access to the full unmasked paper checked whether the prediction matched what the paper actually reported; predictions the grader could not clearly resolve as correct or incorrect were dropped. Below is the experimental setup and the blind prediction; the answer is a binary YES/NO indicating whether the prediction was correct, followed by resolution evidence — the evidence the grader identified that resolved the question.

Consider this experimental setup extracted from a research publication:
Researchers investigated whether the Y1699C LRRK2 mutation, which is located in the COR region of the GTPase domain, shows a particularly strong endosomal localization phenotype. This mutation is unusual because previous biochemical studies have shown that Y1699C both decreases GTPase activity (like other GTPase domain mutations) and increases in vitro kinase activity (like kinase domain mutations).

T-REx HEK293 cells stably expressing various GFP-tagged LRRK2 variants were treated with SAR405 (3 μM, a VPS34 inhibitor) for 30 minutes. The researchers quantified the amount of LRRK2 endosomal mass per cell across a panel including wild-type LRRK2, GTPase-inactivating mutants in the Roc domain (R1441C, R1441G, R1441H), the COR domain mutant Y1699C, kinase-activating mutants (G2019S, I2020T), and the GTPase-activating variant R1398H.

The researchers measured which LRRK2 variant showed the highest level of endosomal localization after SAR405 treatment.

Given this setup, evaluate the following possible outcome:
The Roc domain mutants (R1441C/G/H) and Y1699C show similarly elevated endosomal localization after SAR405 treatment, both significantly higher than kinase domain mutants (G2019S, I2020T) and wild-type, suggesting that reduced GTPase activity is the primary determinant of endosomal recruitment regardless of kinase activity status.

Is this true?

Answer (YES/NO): NO